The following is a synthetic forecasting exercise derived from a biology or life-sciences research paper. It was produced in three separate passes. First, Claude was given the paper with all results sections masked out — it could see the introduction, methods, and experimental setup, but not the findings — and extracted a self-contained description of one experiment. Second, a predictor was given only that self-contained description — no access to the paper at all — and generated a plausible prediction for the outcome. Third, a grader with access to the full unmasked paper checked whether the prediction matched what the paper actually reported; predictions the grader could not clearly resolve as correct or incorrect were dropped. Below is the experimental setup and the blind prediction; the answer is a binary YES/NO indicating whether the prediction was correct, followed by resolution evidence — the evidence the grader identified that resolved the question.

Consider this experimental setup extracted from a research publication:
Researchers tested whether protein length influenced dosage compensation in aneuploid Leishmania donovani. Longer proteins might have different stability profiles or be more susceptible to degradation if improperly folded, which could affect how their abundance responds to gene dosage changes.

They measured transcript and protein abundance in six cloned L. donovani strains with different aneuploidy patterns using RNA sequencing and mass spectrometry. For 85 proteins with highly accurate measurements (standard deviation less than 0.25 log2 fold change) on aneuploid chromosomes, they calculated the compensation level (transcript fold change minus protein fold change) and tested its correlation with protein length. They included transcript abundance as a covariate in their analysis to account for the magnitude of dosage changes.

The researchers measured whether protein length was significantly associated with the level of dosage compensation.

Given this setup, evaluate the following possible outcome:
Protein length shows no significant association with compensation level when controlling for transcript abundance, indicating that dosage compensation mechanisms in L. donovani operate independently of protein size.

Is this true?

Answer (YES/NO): YES